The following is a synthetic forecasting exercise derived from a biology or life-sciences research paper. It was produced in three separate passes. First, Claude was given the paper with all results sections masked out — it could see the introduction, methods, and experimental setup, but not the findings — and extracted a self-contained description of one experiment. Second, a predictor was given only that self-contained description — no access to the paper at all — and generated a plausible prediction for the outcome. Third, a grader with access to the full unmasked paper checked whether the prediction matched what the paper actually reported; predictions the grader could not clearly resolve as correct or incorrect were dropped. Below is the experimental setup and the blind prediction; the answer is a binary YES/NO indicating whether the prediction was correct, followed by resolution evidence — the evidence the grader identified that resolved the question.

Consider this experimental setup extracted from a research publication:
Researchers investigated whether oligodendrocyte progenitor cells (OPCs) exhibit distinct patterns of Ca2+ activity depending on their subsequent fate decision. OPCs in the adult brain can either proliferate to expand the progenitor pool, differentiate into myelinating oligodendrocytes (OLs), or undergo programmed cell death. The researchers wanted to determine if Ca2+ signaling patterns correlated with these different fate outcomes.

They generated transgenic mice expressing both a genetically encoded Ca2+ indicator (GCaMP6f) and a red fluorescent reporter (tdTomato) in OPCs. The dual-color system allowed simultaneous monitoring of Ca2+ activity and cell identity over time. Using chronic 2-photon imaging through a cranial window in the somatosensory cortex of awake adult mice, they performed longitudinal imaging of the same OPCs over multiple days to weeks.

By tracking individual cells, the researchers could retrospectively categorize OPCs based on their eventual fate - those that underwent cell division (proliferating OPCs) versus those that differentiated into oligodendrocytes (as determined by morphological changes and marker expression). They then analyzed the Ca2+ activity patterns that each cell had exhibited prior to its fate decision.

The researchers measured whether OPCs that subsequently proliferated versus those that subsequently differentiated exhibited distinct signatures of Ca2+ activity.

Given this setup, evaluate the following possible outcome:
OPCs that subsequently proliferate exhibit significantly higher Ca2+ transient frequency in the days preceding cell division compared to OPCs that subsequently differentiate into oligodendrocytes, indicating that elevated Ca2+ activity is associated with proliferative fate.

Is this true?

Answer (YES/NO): NO